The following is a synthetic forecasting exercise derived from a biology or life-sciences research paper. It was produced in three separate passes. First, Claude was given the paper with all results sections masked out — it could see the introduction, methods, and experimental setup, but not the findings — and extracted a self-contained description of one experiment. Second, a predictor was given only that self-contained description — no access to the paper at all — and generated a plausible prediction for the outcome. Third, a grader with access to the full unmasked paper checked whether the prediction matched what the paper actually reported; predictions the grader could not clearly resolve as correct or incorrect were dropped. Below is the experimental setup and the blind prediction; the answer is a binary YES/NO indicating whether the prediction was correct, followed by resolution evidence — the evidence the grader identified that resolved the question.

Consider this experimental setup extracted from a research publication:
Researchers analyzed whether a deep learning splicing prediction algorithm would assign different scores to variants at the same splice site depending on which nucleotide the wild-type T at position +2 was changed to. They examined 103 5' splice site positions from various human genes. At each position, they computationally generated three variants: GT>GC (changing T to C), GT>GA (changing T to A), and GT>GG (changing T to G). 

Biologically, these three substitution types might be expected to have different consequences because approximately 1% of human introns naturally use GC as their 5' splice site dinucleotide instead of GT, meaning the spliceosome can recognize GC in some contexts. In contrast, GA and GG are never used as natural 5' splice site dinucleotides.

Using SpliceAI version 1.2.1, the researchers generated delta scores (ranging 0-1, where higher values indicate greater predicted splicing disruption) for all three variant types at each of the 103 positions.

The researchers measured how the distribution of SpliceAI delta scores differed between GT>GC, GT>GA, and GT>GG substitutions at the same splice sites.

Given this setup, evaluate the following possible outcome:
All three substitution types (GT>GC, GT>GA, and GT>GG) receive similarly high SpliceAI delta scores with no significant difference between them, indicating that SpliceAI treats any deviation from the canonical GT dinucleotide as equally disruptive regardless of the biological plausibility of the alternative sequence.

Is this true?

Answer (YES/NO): NO